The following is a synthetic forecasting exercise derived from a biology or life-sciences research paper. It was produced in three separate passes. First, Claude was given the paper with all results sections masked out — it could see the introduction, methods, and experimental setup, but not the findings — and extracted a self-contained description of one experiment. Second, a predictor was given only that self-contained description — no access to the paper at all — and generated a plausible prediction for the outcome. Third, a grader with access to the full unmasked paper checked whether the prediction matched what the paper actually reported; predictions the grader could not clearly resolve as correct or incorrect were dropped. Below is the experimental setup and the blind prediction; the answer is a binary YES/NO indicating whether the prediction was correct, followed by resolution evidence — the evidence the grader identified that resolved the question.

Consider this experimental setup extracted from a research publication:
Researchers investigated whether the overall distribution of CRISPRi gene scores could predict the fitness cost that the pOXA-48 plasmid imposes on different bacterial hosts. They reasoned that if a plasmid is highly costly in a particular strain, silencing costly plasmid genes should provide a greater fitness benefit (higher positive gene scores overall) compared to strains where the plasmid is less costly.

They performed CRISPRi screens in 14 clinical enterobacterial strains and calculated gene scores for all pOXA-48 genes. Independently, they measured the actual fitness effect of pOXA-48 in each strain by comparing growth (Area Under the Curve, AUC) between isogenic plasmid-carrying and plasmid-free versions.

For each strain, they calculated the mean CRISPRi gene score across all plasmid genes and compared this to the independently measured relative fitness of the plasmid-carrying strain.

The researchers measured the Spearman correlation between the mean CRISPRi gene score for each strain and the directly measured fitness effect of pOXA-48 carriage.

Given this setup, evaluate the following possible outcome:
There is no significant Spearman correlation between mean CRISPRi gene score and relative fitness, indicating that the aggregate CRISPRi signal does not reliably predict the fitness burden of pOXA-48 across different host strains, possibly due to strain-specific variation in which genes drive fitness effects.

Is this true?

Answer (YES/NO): NO